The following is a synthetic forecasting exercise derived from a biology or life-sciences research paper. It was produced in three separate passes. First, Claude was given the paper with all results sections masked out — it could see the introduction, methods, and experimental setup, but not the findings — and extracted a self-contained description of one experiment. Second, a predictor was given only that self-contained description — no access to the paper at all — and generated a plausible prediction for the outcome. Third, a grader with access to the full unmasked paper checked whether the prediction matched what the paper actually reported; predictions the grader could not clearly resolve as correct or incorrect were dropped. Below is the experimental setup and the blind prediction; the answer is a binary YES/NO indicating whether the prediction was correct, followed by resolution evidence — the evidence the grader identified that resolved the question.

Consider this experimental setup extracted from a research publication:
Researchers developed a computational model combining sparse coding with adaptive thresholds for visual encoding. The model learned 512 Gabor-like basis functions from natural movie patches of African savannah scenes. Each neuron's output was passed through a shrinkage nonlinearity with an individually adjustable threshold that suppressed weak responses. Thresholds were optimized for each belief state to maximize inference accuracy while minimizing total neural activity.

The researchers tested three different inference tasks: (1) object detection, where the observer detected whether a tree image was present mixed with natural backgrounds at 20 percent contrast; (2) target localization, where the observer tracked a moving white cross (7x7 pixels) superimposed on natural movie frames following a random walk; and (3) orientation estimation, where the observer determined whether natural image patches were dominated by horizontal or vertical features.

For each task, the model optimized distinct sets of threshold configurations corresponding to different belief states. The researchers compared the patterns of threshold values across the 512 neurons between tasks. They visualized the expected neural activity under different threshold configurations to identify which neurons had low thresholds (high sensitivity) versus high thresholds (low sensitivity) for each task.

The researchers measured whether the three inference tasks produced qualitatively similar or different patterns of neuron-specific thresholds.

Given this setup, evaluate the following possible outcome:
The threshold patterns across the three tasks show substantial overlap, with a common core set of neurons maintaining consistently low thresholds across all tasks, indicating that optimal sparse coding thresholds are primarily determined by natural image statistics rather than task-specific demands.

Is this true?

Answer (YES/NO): NO